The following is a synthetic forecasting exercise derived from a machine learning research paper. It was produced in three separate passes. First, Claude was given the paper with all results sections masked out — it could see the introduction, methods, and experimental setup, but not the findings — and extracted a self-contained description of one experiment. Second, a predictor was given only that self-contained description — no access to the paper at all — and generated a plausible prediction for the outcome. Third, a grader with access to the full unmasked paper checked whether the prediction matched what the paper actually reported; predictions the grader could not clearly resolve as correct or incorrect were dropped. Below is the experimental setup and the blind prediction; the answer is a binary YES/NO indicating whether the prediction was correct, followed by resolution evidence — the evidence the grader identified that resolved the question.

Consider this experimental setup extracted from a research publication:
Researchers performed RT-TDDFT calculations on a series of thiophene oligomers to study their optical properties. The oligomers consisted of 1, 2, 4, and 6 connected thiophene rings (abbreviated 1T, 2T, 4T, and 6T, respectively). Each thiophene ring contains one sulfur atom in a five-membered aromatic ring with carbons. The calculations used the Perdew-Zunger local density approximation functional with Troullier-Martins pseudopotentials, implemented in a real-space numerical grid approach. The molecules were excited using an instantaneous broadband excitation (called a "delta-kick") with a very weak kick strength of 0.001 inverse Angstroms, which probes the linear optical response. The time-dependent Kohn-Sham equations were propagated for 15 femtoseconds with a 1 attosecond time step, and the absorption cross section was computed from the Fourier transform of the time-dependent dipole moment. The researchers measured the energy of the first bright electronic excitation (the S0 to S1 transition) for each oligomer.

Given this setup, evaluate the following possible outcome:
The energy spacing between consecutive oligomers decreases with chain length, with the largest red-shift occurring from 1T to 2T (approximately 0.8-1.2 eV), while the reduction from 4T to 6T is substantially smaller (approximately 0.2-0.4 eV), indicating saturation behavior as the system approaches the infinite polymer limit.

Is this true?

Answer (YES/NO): NO